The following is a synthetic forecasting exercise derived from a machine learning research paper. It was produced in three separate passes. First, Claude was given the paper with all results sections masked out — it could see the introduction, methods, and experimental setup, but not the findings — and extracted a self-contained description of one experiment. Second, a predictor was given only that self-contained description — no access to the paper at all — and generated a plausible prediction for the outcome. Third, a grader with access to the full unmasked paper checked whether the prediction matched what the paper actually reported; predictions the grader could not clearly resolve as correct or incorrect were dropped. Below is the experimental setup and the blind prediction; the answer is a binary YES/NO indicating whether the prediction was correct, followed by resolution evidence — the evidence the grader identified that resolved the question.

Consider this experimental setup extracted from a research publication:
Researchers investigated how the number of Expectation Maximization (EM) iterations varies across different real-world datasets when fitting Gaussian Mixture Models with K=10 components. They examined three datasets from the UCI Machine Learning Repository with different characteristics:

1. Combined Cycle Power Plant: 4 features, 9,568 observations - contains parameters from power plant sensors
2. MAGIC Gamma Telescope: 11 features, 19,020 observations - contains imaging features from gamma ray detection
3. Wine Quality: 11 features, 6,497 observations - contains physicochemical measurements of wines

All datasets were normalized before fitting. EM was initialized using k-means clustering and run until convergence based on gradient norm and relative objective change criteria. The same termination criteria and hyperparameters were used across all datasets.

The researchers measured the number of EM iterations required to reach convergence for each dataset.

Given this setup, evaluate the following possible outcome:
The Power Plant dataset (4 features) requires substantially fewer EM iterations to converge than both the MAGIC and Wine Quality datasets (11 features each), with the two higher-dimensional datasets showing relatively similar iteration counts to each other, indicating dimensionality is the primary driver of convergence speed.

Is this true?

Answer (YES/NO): NO